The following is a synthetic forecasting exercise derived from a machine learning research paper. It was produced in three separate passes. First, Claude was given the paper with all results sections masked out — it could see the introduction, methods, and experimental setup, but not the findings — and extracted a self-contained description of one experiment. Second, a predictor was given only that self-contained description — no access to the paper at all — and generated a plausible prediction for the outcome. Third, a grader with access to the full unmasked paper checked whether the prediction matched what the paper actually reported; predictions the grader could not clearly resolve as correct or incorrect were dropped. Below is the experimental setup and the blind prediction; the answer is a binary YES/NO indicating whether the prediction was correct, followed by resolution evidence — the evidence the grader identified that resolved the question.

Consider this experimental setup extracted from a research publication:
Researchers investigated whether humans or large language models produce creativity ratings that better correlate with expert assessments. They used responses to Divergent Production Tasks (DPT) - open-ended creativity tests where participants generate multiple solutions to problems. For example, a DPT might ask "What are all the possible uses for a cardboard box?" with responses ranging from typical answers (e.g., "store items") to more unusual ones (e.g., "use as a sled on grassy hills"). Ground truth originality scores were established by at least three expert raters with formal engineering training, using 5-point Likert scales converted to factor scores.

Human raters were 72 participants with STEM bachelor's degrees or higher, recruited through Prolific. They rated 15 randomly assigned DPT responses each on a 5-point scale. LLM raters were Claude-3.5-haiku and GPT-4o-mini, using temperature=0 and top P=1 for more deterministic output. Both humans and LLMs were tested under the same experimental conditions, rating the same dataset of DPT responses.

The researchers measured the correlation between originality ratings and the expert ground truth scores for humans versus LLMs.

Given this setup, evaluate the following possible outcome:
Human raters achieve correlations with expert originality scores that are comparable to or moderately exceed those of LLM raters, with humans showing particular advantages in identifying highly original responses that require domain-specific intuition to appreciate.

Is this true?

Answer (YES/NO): NO